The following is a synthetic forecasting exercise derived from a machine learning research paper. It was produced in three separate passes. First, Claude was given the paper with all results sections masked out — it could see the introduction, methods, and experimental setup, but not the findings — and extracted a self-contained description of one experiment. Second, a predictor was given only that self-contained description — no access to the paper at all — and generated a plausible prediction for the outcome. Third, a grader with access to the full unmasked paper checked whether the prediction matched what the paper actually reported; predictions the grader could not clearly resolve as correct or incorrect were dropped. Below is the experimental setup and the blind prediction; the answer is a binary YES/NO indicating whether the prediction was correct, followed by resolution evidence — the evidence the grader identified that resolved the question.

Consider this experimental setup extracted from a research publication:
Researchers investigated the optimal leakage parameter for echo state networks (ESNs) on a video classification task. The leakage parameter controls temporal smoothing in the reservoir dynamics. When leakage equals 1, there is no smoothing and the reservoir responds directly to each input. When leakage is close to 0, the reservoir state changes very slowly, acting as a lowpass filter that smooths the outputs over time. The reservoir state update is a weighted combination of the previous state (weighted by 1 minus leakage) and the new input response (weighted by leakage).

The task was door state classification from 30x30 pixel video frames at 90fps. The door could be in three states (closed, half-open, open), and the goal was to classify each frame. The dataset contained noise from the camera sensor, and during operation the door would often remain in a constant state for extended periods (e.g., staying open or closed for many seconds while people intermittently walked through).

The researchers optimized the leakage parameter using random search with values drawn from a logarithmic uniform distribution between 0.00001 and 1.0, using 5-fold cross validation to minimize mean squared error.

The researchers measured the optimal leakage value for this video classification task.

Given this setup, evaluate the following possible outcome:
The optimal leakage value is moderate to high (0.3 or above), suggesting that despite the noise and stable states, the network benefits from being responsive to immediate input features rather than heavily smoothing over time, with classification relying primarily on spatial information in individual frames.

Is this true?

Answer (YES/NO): NO